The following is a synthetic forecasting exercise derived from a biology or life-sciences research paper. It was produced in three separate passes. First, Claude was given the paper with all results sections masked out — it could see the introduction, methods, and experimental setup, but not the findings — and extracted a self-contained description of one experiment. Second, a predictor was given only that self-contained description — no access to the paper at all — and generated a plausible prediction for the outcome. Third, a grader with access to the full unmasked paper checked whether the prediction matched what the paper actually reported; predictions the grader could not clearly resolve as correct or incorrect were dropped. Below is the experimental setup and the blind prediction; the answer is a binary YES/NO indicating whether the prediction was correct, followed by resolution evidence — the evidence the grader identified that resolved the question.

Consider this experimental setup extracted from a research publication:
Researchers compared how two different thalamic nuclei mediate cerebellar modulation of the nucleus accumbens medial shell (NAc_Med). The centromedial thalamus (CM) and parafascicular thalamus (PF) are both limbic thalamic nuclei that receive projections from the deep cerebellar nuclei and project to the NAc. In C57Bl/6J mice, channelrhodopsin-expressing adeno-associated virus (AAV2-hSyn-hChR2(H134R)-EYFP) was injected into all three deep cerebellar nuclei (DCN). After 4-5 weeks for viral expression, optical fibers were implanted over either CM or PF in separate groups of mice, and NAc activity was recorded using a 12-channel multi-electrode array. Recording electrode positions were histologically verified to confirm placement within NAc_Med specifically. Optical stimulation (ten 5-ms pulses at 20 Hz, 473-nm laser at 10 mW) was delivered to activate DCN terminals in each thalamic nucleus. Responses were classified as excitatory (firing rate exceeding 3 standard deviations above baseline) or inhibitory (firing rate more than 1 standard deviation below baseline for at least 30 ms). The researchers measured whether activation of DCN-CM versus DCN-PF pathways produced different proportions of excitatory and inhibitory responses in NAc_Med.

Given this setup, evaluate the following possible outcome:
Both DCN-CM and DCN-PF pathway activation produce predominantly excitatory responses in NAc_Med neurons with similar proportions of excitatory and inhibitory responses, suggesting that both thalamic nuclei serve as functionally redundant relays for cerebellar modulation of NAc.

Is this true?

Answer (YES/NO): NO